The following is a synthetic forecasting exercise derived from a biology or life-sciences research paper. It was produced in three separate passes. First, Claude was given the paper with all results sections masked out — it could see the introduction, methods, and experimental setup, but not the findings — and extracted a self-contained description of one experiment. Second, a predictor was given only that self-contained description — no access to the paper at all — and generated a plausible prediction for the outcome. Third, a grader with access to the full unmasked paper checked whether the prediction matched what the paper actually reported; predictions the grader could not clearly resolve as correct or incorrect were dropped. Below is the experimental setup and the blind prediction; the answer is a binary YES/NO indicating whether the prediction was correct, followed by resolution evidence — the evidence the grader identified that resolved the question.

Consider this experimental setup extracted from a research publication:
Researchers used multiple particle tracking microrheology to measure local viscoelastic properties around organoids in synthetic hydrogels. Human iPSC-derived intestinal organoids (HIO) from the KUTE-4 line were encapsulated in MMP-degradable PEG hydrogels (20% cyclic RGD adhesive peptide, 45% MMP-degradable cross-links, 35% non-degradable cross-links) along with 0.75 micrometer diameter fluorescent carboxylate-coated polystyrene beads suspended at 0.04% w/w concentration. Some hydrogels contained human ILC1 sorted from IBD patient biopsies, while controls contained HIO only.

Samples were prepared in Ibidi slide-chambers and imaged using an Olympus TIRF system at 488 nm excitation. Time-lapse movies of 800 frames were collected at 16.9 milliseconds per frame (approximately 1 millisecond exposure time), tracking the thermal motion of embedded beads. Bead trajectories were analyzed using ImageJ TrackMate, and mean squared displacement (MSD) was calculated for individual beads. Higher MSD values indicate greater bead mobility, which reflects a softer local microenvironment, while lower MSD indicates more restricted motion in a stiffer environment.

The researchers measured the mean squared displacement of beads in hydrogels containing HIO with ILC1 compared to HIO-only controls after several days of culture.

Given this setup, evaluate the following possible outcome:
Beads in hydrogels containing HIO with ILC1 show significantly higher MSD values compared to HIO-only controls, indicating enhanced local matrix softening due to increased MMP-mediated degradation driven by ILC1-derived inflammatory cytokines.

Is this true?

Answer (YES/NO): NO